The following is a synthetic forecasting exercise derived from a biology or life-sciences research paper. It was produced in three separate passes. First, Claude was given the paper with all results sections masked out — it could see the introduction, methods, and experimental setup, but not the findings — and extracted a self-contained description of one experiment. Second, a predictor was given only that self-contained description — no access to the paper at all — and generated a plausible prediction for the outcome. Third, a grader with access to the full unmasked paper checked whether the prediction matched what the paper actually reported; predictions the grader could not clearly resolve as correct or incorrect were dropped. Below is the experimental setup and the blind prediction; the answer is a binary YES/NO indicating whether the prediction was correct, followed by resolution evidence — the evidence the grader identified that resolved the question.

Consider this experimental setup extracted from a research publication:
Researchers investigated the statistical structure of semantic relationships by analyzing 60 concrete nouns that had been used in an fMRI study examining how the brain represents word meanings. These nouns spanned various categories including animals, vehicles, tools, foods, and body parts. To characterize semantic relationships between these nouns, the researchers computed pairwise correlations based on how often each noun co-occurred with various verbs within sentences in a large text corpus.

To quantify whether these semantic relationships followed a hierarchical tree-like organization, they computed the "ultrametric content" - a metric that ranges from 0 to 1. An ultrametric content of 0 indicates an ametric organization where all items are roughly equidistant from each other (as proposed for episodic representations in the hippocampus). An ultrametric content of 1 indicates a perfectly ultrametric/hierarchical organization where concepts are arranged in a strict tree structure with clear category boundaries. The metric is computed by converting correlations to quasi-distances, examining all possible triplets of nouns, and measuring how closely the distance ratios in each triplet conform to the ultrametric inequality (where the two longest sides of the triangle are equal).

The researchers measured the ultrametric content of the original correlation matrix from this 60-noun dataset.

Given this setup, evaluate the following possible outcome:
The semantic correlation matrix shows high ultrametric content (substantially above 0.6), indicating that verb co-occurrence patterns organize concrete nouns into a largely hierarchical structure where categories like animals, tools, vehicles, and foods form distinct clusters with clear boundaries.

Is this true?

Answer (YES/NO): NO